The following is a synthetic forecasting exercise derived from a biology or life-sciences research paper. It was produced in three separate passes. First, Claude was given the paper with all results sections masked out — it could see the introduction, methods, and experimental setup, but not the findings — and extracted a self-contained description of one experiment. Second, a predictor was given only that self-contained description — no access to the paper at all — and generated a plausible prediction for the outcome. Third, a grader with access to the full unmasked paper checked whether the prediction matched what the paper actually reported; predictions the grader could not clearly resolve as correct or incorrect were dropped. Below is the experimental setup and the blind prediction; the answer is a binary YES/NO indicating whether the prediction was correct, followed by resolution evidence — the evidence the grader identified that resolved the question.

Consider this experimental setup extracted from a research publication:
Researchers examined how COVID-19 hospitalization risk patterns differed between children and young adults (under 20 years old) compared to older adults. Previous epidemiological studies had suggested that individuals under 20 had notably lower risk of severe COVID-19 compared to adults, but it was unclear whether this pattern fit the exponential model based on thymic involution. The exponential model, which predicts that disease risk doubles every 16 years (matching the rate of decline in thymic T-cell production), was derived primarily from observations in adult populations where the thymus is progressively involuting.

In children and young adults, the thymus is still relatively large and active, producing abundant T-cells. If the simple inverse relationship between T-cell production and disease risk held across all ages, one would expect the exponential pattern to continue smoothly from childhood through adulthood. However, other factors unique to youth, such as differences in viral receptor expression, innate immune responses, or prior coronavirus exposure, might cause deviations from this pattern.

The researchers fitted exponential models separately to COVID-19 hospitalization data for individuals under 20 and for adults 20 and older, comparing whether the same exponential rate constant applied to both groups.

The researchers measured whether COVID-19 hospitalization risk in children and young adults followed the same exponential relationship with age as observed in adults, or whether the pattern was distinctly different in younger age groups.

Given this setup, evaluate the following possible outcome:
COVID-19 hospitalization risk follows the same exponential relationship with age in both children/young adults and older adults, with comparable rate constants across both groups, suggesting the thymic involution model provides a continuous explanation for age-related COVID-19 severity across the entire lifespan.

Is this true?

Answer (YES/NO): NO